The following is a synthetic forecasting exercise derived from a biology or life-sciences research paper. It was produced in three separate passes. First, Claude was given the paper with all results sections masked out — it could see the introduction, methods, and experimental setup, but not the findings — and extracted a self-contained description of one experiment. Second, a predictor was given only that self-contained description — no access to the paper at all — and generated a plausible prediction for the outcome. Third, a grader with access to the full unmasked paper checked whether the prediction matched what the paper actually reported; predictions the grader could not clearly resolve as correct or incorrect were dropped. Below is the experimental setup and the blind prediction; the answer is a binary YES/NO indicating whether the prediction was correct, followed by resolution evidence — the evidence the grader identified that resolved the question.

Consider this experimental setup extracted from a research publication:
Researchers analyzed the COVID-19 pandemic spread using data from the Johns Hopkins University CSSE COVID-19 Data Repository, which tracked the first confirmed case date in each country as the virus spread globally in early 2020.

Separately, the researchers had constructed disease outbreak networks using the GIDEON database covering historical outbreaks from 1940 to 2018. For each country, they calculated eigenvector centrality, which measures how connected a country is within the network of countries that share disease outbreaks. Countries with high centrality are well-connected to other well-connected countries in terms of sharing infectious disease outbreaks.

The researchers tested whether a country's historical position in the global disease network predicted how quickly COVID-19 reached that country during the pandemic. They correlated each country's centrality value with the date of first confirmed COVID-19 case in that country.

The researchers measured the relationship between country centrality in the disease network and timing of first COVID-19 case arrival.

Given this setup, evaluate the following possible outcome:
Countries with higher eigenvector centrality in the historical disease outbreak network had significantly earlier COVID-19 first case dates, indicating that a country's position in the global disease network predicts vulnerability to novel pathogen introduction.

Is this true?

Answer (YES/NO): YES